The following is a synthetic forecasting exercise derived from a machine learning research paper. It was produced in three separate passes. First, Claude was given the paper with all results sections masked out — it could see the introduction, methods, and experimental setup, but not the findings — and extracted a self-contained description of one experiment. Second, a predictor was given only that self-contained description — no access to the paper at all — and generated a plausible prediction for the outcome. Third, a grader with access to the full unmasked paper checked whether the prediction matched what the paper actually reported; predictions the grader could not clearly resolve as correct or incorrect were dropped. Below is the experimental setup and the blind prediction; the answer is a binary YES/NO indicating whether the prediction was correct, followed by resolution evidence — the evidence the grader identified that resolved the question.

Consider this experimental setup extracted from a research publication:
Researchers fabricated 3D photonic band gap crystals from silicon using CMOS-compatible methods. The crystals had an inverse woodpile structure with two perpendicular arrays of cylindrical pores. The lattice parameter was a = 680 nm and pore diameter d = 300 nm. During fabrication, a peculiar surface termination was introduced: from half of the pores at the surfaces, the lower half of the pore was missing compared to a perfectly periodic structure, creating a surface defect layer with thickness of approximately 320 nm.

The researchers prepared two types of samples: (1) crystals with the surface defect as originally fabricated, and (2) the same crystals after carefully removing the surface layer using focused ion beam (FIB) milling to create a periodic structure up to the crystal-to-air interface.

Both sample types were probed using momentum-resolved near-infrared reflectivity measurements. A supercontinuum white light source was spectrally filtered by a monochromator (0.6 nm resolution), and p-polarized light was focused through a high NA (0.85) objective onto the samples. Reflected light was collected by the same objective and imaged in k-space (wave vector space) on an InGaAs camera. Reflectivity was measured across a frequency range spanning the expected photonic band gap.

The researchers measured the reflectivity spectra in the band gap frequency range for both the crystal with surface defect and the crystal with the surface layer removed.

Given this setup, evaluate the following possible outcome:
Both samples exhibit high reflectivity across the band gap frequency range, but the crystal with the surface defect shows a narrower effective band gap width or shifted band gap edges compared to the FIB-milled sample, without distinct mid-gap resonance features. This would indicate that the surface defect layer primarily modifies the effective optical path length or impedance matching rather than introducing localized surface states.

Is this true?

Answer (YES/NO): NO